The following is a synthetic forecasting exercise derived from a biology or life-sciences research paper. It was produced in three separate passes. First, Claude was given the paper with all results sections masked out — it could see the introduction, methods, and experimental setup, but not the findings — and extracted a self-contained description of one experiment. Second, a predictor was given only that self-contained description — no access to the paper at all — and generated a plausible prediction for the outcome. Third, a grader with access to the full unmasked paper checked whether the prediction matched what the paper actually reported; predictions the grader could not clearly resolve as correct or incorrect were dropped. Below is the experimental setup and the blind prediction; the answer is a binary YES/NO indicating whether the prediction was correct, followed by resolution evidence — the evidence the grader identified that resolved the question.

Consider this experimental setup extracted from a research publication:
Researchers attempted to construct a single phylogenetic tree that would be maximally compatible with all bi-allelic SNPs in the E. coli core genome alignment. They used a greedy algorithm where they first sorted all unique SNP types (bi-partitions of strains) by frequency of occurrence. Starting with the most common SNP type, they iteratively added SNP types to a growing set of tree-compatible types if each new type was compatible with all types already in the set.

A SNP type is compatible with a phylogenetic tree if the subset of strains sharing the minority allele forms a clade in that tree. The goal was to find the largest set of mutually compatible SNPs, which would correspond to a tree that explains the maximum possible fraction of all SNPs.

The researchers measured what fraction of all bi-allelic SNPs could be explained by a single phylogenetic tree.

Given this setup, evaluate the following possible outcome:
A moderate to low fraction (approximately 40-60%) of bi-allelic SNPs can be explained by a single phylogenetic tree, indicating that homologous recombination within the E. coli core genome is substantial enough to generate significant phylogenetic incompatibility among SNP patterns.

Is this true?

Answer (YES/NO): NO